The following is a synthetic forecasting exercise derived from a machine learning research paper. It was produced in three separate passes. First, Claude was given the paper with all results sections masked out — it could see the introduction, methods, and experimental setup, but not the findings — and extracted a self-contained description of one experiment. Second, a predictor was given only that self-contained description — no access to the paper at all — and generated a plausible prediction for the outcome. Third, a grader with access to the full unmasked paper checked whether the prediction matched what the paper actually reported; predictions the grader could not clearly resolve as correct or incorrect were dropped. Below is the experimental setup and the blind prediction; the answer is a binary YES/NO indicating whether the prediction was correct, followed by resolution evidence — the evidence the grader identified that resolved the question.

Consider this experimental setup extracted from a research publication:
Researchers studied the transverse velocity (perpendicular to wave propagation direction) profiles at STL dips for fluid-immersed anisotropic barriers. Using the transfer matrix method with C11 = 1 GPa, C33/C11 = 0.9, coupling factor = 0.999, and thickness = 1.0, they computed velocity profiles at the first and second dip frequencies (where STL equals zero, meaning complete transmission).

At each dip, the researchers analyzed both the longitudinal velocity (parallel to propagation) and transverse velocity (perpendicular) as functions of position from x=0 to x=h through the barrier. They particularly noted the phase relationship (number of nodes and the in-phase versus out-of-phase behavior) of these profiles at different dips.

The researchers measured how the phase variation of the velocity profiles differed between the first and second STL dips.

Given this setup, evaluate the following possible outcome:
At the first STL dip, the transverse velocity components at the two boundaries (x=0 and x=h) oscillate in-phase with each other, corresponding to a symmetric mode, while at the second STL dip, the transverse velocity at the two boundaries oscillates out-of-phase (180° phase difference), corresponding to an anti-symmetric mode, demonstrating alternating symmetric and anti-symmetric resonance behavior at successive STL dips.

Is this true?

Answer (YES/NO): NO